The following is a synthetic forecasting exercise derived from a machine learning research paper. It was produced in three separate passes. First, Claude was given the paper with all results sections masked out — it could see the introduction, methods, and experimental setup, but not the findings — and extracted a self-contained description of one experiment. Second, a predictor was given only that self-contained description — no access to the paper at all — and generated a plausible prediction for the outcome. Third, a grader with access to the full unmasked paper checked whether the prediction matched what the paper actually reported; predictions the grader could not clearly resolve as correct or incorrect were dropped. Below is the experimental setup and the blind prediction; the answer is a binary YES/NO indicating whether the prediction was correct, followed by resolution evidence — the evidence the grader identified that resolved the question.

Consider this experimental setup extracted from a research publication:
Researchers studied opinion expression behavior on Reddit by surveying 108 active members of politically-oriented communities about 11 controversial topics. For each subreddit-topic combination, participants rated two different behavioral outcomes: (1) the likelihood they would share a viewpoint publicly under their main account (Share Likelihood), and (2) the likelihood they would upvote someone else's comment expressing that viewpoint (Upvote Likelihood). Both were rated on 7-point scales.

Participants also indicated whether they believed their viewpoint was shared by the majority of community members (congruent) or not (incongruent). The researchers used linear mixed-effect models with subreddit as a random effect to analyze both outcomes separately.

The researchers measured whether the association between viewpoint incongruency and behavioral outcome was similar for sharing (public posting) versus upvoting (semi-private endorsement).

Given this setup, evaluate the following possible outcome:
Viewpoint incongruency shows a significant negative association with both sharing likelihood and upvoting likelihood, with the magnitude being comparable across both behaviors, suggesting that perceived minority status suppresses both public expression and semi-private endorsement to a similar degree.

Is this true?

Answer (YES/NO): NO